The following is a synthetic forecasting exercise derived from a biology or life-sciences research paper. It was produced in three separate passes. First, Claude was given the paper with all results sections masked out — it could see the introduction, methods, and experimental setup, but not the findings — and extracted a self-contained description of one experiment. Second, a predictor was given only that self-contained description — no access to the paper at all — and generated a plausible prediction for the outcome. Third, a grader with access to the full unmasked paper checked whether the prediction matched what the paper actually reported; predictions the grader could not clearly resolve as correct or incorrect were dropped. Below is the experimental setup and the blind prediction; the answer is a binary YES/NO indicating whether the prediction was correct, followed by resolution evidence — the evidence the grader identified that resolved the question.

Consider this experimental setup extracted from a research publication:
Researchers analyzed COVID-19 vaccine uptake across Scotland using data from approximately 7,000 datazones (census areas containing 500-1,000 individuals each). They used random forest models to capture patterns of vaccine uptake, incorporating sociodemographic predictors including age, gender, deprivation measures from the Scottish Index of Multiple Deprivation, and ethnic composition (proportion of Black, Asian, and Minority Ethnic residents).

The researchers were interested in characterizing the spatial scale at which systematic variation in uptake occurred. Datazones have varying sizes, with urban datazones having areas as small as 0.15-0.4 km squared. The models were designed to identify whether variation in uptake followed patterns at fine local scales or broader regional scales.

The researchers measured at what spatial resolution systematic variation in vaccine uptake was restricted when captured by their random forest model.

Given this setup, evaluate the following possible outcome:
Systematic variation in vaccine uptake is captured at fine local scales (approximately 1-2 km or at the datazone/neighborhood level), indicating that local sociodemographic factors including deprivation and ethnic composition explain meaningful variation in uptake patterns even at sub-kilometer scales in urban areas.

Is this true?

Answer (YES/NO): YES